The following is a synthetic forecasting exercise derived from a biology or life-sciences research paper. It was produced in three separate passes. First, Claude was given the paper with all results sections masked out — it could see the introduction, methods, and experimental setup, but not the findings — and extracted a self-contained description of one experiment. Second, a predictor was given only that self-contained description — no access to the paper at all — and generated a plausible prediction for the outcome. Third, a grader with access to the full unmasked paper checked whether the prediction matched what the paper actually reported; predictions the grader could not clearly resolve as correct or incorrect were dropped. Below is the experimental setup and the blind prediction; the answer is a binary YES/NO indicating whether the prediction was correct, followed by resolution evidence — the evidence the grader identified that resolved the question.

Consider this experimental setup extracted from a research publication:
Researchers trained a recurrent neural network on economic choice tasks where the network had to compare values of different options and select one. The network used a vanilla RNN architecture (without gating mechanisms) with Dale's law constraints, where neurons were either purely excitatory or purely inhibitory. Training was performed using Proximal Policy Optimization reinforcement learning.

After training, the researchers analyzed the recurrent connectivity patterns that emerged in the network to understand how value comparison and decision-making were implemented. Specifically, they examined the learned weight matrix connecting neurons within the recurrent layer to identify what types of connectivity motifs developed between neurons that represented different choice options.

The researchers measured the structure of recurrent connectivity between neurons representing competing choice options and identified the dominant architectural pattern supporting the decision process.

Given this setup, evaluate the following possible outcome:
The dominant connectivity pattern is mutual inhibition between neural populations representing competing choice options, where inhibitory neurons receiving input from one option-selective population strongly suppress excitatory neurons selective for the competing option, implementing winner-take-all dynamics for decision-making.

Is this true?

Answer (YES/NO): YES